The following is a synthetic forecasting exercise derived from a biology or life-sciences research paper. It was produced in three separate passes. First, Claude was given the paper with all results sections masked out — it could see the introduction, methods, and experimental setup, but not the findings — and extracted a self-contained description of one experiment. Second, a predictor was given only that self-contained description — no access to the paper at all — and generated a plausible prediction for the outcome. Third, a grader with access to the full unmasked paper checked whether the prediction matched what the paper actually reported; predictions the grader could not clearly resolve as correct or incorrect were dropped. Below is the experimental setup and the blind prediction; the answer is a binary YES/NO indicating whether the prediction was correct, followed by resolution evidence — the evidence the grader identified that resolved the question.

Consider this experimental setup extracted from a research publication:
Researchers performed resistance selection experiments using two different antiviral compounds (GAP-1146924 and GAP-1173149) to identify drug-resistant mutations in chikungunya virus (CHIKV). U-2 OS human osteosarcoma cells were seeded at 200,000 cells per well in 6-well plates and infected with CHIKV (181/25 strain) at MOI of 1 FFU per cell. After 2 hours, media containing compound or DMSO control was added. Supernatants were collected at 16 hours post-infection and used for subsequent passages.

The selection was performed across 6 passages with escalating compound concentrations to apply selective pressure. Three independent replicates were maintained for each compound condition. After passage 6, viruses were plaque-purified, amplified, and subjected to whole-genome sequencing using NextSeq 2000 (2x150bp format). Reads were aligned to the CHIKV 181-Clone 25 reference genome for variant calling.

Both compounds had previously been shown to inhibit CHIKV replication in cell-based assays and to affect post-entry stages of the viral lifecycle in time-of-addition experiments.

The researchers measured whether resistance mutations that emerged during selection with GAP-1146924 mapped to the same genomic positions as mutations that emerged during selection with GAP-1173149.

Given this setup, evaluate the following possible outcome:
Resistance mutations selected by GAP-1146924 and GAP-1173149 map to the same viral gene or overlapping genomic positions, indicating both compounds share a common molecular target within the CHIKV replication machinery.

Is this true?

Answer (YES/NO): YES